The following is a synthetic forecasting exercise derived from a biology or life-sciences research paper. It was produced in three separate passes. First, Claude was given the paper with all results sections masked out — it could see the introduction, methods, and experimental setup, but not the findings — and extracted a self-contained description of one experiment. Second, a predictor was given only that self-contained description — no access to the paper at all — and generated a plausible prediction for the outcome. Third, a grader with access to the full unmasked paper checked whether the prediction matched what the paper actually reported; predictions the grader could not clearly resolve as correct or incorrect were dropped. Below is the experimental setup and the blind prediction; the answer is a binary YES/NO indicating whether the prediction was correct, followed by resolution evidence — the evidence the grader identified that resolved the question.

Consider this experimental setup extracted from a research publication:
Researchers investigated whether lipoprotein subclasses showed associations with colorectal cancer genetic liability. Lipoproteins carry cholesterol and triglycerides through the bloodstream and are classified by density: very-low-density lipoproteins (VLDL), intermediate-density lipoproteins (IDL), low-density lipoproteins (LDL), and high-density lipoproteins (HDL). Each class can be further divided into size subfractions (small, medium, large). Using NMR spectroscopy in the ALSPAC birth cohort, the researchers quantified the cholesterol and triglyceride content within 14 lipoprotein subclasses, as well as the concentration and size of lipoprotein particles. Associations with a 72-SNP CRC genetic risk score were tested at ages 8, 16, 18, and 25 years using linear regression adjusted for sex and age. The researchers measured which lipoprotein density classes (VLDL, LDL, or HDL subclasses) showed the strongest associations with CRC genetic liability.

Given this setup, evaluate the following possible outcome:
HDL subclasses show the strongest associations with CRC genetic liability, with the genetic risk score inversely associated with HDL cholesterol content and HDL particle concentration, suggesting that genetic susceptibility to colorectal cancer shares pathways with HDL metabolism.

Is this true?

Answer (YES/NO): NO